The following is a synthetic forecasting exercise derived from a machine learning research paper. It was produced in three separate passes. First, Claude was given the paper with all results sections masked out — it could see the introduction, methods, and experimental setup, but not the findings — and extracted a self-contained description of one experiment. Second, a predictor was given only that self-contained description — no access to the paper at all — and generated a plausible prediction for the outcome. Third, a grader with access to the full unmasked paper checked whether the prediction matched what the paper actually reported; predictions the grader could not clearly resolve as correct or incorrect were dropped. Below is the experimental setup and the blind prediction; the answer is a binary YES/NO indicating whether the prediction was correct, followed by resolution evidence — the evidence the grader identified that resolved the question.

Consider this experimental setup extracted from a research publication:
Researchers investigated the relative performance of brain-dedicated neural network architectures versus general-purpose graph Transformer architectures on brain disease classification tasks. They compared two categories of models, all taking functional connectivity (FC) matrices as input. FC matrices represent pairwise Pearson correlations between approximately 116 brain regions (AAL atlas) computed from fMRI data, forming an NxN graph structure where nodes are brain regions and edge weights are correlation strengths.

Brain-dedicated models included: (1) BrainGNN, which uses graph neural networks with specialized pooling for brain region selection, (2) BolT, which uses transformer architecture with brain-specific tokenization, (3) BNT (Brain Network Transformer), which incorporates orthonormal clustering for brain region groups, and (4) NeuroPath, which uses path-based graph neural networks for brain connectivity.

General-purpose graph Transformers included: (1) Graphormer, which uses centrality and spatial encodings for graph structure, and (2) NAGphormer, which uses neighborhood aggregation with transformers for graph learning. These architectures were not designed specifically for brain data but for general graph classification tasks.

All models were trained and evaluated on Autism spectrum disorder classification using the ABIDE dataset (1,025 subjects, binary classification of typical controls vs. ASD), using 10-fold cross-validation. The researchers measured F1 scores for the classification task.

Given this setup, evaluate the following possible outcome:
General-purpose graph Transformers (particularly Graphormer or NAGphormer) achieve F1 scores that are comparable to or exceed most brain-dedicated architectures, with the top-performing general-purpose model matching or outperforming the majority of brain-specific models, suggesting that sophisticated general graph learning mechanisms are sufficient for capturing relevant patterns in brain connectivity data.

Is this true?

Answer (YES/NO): NO